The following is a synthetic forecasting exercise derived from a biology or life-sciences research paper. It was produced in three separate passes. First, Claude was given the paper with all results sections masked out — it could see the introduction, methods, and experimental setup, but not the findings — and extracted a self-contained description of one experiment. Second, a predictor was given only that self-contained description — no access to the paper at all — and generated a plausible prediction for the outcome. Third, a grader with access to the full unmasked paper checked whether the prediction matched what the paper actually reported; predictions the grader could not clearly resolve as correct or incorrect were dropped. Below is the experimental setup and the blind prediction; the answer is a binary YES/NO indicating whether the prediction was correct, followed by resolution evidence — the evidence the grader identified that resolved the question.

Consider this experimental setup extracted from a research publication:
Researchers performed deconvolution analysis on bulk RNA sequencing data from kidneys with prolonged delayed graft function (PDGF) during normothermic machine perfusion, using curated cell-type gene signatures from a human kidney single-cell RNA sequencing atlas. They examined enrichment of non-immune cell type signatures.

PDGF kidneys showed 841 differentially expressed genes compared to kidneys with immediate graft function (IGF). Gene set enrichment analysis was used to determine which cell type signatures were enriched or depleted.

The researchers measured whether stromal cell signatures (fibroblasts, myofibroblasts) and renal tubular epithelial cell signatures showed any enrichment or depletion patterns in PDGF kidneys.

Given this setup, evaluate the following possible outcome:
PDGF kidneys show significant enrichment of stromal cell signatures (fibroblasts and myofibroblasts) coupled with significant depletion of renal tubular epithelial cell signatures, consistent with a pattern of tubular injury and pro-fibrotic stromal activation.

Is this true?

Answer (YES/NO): YES